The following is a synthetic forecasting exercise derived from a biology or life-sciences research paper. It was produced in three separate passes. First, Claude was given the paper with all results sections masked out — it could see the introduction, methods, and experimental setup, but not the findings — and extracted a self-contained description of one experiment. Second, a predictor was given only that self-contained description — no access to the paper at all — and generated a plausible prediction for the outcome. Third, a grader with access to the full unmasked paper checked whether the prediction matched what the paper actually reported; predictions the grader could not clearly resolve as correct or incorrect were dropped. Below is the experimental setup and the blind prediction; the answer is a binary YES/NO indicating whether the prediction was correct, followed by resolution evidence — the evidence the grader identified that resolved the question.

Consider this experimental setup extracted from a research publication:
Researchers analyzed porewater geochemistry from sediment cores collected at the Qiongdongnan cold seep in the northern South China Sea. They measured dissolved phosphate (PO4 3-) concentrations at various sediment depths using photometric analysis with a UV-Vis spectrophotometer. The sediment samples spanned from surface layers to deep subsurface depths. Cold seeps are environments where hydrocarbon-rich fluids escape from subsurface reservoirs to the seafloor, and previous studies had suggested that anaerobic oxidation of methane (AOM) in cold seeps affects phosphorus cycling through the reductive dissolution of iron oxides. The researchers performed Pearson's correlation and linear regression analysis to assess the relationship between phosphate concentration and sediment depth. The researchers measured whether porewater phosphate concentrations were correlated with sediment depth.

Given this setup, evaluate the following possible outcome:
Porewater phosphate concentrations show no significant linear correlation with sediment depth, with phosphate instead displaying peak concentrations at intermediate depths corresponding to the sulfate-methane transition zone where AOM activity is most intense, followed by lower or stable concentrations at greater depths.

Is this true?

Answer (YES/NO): NO